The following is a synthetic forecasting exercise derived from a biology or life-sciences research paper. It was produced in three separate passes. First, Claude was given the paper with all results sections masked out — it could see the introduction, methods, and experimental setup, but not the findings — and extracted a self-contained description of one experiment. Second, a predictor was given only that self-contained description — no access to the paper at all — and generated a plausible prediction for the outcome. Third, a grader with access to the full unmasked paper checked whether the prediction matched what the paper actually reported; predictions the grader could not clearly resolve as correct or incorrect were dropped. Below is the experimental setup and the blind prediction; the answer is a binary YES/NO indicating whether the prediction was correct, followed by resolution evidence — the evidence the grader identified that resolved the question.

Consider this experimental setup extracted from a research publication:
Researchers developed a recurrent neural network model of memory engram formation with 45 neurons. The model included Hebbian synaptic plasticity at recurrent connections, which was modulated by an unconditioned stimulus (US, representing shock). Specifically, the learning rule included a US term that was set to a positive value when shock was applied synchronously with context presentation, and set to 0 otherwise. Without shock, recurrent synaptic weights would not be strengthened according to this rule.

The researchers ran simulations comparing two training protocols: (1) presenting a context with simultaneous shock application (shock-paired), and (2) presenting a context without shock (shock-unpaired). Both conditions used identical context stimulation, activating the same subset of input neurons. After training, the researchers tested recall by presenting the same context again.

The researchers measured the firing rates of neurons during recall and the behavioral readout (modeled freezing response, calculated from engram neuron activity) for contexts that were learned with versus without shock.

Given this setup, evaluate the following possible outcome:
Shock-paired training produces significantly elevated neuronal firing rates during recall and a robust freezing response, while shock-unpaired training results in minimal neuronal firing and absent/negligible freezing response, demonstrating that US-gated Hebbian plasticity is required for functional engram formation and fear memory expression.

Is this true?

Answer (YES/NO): YES